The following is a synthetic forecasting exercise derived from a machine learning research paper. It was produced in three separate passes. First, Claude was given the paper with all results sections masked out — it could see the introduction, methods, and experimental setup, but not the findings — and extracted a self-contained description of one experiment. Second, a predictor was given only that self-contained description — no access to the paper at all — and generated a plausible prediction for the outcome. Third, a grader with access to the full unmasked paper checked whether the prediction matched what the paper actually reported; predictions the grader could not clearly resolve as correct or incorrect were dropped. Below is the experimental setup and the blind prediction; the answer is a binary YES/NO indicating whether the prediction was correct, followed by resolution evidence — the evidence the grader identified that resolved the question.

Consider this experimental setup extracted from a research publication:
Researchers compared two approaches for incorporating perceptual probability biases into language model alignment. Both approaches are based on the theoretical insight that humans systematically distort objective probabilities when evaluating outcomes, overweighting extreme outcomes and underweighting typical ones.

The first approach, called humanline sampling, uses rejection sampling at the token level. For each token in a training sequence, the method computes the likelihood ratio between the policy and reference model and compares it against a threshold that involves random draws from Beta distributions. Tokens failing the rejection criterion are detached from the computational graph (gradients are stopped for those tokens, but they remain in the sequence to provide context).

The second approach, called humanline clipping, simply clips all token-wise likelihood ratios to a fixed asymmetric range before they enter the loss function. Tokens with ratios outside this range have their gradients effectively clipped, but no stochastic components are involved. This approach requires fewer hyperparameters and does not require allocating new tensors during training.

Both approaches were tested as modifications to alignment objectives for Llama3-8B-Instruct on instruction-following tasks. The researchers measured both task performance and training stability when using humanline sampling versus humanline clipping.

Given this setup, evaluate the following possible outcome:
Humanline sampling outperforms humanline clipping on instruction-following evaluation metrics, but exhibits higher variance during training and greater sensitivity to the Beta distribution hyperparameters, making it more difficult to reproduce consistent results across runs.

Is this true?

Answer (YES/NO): NO